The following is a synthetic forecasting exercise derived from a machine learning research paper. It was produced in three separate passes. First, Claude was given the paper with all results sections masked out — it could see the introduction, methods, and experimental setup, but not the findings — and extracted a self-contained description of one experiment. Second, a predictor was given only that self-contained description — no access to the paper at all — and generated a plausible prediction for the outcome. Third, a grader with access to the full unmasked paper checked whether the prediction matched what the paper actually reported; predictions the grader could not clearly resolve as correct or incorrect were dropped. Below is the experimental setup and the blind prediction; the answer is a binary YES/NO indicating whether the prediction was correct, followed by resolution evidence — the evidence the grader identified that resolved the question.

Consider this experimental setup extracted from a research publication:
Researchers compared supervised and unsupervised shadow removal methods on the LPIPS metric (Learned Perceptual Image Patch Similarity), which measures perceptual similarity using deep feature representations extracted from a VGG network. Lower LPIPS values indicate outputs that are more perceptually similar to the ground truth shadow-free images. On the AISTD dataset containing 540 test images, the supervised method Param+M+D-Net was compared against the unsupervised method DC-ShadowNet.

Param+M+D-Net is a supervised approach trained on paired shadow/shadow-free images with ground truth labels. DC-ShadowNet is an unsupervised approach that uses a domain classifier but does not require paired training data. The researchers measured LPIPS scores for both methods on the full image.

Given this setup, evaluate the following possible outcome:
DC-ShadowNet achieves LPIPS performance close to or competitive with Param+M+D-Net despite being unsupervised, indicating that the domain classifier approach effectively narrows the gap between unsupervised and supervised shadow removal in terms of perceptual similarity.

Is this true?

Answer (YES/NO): NO